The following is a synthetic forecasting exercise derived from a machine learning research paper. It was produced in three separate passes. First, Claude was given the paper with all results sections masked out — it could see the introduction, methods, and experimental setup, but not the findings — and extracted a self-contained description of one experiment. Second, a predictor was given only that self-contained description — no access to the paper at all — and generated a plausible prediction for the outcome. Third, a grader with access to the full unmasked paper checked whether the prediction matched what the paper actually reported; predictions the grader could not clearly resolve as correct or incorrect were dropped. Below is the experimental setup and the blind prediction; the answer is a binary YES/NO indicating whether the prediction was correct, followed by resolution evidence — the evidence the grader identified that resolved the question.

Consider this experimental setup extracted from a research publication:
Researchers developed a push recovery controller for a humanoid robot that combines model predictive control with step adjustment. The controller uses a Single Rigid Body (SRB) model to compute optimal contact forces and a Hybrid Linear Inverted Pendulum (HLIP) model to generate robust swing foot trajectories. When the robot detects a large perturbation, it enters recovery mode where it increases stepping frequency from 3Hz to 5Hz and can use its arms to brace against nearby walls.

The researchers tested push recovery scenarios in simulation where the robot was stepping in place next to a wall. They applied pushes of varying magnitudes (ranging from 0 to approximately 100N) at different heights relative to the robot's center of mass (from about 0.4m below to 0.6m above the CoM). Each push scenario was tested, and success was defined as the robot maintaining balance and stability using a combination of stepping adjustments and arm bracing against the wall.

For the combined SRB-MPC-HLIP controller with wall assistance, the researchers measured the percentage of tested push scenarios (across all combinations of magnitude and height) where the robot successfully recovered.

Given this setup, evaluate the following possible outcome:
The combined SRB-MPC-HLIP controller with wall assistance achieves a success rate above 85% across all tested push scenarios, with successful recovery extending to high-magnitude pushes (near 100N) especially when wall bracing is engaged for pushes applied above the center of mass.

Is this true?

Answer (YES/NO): NO